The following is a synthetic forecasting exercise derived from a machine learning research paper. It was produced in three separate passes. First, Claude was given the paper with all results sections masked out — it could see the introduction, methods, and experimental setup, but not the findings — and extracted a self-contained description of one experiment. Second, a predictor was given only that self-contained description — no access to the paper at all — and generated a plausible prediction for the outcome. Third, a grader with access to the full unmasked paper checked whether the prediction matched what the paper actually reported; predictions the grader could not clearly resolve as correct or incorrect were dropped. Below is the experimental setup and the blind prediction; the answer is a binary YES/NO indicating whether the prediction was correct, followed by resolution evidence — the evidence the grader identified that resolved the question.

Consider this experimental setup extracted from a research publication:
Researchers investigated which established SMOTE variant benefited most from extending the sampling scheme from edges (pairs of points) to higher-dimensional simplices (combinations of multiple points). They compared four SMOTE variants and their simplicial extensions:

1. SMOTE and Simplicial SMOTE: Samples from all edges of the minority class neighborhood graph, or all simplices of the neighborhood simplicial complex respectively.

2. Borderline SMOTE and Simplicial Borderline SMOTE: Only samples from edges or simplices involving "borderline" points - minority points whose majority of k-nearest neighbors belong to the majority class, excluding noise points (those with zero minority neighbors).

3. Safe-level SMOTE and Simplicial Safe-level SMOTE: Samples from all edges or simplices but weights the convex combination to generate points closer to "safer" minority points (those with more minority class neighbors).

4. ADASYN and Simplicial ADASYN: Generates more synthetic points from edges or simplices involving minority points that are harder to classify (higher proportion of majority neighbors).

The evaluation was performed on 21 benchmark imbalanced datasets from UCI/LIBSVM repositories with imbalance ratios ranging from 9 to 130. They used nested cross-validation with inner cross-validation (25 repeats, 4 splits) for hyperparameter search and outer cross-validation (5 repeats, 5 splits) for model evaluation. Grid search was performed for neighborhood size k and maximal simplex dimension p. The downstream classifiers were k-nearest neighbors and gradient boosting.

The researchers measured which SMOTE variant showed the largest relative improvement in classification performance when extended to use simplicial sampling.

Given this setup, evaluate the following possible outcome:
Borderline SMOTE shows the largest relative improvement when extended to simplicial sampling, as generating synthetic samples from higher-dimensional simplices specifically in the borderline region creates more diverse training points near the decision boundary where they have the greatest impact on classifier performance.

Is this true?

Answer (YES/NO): YES